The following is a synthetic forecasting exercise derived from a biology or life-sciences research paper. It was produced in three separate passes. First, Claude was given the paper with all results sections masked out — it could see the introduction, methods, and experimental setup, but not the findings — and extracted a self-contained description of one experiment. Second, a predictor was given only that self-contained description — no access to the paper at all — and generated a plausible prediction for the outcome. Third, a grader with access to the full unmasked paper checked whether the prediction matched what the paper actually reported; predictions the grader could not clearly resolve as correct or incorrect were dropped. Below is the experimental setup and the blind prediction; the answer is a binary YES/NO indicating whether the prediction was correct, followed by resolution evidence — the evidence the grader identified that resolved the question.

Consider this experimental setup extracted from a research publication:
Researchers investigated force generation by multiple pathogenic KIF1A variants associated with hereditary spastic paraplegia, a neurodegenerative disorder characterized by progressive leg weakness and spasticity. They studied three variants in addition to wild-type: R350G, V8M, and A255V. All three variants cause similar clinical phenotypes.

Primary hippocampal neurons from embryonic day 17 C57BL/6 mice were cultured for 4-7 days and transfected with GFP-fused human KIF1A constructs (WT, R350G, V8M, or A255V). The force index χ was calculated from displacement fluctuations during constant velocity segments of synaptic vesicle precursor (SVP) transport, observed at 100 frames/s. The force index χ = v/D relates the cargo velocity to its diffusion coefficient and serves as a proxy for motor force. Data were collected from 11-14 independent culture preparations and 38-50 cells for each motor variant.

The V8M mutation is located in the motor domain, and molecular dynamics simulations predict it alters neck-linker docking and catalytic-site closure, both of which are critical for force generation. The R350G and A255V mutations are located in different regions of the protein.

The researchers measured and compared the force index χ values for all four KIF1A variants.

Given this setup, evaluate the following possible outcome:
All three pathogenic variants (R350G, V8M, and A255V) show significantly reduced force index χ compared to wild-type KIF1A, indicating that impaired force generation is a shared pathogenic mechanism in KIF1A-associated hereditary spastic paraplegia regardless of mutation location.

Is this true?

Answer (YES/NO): NO